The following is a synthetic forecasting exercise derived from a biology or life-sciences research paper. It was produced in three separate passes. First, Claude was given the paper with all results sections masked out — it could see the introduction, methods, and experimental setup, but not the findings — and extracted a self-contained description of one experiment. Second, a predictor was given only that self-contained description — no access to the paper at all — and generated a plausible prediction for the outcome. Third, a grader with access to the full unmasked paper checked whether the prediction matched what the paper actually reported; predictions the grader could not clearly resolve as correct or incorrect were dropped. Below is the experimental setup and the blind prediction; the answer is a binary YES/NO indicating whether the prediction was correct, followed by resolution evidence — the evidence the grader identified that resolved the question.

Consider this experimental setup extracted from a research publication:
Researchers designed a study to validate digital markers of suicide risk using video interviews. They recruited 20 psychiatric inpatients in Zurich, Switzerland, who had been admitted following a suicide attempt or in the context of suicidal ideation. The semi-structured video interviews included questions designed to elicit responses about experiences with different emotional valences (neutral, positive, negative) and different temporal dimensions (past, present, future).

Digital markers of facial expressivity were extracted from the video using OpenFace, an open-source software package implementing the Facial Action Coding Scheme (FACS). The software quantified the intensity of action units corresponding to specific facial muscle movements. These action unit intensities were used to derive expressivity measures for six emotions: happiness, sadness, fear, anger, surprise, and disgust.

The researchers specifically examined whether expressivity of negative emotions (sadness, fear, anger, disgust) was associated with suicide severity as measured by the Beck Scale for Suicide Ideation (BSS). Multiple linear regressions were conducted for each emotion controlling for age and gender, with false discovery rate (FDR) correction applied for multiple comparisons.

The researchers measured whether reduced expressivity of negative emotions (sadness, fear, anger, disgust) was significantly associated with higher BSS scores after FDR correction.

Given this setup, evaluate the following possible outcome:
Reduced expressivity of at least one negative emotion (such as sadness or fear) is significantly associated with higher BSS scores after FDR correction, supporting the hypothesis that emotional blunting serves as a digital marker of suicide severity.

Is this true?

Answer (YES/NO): YES